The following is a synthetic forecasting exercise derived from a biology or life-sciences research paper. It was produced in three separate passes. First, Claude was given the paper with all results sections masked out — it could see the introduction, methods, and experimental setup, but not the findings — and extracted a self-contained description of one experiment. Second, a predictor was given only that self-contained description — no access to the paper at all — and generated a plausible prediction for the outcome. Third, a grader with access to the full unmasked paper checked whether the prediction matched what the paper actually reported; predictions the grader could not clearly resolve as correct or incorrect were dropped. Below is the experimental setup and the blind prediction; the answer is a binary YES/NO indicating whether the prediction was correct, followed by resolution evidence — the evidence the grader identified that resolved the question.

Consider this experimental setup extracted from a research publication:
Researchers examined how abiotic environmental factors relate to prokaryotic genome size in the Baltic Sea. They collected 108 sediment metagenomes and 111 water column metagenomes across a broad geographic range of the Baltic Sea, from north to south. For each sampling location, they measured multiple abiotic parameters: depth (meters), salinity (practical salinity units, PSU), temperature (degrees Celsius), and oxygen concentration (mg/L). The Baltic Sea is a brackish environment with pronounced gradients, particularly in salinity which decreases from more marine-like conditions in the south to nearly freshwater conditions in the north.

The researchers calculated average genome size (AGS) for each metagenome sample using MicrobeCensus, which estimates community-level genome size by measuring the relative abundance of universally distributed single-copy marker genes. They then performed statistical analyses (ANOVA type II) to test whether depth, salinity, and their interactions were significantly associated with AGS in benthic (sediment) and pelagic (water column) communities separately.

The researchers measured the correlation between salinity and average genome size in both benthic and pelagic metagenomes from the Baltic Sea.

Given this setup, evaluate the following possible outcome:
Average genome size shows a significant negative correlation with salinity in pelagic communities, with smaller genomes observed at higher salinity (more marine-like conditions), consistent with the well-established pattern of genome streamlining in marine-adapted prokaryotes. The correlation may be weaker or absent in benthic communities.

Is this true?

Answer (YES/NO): NO